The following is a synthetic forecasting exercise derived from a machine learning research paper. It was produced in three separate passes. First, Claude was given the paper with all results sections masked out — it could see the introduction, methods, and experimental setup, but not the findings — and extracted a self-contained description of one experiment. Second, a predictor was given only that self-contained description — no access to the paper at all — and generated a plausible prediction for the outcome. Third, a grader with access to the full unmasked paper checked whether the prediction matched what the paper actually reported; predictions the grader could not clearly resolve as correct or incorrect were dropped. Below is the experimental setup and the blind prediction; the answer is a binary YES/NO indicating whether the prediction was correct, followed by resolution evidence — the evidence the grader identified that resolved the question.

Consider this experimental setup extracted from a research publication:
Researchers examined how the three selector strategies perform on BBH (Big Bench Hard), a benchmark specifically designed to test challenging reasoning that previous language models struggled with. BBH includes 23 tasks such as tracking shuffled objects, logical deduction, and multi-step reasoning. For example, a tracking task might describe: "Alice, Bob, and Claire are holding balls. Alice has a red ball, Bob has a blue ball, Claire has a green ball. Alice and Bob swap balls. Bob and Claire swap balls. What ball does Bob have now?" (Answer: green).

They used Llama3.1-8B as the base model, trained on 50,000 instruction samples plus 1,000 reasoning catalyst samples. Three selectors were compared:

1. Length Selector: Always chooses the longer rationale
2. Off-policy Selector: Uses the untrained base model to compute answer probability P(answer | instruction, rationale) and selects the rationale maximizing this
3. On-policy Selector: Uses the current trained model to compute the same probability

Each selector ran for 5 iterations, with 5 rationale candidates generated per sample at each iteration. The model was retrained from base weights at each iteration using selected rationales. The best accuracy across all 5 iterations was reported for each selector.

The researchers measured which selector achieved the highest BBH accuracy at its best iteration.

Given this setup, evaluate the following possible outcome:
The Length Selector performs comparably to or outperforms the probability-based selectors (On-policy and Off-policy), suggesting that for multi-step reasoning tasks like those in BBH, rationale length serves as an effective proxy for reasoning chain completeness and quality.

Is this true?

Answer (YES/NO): YES